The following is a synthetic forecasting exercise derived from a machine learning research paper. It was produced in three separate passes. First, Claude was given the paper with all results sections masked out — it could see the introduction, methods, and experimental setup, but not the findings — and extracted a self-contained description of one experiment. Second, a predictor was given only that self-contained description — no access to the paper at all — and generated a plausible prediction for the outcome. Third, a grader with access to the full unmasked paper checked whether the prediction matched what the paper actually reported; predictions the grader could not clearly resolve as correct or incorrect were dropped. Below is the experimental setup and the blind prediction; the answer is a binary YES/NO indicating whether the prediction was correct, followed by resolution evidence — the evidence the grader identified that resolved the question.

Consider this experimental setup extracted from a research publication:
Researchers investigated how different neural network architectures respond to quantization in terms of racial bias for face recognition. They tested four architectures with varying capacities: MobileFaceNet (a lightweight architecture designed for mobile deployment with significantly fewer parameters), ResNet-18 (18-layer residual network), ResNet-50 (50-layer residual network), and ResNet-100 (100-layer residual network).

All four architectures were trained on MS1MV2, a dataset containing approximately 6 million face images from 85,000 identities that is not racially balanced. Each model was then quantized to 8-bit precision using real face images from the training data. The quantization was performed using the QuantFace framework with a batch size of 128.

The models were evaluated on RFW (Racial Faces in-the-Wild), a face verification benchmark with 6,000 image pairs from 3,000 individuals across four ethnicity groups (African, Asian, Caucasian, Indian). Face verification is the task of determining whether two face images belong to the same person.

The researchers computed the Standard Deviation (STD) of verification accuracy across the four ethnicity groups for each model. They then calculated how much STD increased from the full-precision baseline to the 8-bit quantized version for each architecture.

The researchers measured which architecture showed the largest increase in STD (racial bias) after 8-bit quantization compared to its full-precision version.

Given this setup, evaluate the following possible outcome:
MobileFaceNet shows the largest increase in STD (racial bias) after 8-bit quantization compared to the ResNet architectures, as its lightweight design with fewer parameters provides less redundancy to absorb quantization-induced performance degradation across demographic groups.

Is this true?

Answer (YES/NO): YES